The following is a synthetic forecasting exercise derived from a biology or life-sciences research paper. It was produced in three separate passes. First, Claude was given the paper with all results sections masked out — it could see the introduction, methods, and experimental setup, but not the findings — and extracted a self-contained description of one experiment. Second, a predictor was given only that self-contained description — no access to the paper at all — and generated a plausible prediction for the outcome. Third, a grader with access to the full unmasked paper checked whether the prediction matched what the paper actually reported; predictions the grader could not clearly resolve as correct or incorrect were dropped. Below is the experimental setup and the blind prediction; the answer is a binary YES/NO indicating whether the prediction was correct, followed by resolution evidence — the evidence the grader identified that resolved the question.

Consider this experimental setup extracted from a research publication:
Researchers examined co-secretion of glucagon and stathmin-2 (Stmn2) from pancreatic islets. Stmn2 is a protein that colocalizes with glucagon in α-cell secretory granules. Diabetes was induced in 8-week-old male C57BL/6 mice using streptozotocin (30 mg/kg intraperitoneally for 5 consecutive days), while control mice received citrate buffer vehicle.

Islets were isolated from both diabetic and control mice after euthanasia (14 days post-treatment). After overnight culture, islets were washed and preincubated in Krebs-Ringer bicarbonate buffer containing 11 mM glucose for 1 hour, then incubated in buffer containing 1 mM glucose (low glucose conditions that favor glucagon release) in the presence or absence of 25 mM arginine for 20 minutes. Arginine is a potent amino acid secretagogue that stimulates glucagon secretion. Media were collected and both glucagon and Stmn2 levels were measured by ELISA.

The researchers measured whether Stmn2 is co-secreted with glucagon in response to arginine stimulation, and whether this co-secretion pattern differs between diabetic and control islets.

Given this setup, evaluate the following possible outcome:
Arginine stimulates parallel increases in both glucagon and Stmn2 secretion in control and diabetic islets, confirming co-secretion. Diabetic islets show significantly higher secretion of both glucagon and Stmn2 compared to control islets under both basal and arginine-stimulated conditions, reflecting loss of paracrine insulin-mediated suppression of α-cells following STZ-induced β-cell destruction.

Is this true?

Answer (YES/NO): YES